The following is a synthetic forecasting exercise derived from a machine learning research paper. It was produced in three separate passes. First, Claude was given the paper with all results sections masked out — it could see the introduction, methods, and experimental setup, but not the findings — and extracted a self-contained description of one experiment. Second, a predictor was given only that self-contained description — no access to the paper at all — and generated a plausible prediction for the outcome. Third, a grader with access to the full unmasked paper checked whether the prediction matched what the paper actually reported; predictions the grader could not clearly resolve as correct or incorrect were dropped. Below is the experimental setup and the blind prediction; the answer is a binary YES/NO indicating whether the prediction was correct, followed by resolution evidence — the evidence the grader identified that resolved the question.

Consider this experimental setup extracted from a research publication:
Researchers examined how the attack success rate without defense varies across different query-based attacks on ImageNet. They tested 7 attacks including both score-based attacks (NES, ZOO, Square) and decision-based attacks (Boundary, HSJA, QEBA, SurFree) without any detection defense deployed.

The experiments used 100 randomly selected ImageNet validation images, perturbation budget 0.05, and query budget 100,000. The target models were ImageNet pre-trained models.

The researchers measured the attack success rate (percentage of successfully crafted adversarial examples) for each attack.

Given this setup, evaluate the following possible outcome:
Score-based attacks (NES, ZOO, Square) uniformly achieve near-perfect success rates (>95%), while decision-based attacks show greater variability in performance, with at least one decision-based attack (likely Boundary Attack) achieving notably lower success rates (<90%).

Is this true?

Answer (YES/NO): NO